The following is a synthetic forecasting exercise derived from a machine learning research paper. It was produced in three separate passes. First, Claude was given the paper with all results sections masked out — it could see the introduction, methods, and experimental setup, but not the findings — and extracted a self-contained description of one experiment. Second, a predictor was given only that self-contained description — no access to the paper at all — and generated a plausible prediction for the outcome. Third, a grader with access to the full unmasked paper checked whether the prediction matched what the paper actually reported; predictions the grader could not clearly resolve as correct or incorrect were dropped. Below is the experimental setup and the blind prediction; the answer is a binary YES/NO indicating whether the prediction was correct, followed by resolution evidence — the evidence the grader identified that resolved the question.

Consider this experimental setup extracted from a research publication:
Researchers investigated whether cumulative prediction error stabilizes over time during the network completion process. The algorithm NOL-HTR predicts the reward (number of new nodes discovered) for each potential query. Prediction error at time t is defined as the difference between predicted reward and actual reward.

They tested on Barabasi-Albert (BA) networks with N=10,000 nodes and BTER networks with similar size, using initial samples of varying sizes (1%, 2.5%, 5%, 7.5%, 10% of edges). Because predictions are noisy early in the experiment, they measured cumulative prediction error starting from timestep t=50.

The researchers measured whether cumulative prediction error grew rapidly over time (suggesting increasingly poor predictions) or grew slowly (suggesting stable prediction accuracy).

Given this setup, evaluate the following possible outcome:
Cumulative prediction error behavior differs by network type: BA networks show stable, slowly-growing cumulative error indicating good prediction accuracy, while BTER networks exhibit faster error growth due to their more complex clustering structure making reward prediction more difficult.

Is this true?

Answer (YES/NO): NO